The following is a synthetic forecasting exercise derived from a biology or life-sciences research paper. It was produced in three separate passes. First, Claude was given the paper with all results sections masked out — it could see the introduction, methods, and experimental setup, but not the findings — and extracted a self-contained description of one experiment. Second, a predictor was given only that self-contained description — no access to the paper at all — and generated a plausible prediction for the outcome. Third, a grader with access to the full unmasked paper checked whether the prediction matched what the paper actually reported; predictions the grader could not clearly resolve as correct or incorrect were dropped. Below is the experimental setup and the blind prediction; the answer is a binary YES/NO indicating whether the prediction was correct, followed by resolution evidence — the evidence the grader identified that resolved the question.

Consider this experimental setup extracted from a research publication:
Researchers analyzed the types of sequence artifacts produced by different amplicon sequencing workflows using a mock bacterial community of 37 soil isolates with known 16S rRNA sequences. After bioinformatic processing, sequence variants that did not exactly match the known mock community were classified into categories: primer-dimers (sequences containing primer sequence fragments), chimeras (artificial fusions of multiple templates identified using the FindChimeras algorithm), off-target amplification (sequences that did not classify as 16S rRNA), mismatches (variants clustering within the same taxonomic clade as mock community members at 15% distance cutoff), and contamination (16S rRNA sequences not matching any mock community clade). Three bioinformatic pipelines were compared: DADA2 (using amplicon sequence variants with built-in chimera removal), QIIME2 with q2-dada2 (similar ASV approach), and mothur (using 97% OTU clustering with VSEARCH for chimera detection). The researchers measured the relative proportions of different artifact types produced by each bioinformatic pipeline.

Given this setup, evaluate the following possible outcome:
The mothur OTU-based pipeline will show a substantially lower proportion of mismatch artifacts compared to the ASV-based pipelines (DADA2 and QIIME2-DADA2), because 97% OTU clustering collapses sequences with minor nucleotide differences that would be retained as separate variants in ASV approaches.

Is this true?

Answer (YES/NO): NO